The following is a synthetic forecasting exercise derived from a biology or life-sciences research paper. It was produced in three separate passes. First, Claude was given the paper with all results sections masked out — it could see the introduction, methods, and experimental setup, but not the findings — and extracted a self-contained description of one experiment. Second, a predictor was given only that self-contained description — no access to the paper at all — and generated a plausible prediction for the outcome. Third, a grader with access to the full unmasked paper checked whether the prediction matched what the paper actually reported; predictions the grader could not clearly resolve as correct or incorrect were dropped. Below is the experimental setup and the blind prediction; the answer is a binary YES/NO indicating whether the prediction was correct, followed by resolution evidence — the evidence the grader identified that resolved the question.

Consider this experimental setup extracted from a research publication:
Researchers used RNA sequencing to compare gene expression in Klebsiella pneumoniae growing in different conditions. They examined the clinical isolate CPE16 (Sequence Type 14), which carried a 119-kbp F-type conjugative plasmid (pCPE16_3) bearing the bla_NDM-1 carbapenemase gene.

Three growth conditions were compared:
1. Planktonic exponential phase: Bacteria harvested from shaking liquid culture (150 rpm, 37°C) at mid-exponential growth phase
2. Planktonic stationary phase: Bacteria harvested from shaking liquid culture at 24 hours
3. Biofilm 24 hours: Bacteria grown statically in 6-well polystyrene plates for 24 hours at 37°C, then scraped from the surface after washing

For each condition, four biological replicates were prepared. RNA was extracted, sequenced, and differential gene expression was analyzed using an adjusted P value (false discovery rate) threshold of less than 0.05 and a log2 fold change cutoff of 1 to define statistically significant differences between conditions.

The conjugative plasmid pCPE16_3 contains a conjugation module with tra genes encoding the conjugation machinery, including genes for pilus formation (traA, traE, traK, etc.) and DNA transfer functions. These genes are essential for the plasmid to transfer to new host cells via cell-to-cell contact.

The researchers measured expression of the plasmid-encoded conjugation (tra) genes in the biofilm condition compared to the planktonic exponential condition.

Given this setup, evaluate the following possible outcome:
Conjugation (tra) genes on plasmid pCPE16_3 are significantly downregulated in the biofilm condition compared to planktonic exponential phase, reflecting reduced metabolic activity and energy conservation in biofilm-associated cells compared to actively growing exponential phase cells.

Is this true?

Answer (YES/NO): NO